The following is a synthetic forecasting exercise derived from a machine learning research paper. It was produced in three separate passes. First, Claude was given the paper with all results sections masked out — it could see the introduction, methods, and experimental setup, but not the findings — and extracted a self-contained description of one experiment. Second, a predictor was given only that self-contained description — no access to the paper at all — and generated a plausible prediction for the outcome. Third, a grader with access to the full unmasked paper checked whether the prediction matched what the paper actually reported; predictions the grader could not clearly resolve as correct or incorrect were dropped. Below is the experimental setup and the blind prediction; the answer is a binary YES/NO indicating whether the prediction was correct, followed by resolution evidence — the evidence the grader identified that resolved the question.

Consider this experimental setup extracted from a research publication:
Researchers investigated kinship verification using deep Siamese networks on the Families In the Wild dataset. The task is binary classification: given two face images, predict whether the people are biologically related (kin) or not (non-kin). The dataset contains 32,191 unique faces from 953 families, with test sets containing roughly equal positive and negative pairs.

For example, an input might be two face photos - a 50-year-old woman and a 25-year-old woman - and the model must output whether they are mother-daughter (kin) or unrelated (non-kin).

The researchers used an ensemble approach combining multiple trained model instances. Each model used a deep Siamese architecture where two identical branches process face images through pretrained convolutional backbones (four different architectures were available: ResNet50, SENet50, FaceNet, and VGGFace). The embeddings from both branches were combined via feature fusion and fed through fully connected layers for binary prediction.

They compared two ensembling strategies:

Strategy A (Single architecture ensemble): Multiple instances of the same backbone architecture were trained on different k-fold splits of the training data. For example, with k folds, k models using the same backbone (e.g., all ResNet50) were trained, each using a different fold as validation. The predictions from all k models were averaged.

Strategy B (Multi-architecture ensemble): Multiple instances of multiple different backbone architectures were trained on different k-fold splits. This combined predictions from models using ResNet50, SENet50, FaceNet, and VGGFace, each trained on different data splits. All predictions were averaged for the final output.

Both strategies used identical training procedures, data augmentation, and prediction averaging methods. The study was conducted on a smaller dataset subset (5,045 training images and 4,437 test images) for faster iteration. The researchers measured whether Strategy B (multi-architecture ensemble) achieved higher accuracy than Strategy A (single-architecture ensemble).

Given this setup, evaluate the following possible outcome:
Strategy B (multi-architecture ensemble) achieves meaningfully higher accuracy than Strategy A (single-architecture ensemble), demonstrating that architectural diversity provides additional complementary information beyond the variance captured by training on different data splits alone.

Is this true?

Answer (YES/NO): YES